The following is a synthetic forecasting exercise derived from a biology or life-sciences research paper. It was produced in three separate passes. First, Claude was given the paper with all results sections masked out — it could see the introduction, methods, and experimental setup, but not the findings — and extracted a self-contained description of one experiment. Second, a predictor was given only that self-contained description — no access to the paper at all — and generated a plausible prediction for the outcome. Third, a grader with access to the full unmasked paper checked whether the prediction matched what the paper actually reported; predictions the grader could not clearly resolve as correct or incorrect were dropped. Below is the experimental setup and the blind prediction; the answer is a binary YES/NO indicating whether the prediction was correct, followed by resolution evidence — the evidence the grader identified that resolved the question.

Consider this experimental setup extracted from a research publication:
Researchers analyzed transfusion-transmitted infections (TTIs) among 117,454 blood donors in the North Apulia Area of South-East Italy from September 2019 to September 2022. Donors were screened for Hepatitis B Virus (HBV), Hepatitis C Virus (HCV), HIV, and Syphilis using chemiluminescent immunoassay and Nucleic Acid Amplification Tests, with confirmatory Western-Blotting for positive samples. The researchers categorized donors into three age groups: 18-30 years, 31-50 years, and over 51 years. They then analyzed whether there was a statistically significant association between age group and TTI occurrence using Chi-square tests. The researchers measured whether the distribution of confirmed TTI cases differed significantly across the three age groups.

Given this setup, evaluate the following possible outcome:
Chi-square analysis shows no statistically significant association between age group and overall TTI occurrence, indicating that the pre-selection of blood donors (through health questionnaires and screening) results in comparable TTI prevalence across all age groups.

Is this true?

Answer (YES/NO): NO